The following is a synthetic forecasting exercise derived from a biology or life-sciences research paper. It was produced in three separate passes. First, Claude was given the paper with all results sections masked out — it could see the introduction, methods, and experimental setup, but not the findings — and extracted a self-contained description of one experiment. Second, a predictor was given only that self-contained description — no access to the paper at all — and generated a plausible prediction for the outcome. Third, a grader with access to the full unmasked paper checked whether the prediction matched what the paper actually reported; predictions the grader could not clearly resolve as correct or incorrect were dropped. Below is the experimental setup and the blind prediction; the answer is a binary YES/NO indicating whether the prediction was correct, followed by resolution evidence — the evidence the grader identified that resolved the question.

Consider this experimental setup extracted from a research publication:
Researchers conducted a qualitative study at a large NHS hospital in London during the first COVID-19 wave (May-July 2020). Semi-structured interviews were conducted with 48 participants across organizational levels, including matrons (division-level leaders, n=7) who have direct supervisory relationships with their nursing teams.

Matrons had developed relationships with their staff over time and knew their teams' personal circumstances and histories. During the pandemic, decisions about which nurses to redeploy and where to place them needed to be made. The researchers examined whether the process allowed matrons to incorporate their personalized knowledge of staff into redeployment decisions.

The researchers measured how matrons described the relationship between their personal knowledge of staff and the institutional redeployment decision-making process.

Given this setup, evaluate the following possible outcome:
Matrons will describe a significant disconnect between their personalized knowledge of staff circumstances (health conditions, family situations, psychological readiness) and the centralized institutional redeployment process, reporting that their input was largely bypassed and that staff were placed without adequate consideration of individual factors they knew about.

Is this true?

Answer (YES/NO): NO